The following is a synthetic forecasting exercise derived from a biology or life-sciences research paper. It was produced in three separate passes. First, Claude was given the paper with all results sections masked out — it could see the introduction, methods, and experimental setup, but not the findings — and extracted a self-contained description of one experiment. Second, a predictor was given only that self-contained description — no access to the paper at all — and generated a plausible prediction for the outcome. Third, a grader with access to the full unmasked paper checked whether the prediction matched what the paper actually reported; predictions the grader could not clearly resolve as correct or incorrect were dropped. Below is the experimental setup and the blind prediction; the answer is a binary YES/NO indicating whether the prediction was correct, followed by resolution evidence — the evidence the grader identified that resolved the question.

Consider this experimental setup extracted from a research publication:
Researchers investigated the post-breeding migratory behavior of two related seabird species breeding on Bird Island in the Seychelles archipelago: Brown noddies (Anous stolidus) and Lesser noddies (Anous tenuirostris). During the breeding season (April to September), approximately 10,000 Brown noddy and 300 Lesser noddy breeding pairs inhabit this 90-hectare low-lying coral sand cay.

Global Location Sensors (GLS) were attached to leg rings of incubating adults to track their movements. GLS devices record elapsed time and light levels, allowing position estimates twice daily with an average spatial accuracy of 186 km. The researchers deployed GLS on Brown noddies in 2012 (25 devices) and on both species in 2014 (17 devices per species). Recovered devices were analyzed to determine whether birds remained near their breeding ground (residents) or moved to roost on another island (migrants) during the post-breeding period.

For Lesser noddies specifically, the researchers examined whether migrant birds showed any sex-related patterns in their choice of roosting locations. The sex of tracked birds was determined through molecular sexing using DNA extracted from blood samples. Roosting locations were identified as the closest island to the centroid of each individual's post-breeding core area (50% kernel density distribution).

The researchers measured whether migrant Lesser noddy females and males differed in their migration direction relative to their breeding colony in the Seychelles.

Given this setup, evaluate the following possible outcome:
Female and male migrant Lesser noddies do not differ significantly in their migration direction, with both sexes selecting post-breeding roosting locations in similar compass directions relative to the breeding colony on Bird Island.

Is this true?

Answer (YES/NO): NO